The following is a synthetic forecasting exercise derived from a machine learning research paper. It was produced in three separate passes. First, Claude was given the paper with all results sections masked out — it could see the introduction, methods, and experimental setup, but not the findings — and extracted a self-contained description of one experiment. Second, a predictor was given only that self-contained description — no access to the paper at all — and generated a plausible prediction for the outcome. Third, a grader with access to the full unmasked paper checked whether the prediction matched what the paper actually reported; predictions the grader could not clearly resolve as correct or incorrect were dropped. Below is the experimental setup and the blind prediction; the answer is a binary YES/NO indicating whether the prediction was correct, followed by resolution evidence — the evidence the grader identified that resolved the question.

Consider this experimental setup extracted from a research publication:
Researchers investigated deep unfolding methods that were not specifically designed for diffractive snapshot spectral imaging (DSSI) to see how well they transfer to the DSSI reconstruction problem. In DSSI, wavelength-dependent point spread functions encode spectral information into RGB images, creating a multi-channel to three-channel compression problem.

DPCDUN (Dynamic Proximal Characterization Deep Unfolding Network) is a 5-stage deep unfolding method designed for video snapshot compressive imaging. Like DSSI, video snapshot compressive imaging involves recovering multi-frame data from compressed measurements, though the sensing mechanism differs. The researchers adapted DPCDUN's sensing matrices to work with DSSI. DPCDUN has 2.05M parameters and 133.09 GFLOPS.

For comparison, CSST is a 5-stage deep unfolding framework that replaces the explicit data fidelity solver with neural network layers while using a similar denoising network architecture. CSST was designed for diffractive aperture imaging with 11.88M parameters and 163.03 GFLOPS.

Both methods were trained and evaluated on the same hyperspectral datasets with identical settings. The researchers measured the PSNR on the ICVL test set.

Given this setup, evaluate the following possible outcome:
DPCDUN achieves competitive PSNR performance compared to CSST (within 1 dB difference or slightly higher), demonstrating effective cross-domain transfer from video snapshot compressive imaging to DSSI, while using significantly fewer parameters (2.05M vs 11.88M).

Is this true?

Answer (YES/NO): NO